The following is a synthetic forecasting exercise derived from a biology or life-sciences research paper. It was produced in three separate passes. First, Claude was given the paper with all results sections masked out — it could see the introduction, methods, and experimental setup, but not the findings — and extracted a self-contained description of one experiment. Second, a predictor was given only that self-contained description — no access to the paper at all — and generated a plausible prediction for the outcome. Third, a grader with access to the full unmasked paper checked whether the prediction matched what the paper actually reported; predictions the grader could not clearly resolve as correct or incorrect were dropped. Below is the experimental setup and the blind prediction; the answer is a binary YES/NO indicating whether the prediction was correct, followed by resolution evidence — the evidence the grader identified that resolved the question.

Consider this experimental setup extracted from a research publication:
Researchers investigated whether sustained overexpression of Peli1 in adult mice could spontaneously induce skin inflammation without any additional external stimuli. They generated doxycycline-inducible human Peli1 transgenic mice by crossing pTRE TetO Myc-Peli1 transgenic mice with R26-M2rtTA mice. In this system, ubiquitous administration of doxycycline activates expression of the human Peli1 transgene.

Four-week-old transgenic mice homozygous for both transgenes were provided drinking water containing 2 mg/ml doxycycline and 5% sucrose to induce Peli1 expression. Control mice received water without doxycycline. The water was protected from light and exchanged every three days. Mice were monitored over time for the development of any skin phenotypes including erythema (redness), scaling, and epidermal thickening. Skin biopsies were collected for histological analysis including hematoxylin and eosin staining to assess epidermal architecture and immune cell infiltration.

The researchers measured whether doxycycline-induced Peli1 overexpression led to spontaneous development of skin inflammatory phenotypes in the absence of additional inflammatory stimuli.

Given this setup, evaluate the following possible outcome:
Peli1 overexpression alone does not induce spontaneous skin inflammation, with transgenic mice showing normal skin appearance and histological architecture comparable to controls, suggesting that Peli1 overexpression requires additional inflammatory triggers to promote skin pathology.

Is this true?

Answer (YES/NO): NO